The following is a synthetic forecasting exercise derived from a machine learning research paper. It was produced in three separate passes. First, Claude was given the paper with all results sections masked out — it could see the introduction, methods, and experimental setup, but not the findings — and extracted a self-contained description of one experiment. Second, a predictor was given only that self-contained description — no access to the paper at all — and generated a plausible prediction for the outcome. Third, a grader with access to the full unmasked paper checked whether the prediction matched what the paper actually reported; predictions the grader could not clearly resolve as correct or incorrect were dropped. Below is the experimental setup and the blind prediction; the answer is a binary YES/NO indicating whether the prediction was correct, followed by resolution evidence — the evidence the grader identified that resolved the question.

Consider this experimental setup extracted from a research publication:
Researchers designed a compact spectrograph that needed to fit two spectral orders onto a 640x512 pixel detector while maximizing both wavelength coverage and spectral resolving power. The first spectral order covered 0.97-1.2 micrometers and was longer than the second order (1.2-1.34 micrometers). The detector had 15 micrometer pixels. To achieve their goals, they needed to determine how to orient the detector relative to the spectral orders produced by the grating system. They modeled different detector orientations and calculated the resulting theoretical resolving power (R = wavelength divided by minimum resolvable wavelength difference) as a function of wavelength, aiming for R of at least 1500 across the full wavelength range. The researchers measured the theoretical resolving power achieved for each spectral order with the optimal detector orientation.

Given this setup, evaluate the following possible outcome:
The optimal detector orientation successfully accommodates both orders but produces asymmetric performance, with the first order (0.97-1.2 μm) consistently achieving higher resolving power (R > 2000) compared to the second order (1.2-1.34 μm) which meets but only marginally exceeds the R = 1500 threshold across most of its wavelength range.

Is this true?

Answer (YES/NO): NO